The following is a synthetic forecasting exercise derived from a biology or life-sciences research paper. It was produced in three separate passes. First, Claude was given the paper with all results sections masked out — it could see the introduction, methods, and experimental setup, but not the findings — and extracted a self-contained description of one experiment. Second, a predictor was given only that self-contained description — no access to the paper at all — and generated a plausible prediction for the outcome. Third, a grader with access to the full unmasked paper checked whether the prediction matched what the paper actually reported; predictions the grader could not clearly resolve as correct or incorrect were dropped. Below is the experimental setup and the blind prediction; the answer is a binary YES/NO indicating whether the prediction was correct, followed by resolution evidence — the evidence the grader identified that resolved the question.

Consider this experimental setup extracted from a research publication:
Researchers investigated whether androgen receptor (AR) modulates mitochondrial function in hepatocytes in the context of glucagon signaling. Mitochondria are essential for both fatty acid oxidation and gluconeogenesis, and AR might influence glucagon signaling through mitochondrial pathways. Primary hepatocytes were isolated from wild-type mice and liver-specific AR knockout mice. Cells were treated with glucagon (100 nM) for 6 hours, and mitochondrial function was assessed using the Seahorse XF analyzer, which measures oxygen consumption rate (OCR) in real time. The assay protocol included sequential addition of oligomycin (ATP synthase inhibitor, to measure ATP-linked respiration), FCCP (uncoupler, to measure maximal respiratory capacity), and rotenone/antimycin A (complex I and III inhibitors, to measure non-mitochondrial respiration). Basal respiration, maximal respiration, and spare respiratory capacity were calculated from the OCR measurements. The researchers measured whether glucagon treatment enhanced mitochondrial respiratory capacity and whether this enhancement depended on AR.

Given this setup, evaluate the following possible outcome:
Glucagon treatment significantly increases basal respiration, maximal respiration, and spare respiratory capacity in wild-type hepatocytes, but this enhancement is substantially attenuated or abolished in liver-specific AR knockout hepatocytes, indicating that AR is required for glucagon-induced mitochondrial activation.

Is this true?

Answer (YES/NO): NO